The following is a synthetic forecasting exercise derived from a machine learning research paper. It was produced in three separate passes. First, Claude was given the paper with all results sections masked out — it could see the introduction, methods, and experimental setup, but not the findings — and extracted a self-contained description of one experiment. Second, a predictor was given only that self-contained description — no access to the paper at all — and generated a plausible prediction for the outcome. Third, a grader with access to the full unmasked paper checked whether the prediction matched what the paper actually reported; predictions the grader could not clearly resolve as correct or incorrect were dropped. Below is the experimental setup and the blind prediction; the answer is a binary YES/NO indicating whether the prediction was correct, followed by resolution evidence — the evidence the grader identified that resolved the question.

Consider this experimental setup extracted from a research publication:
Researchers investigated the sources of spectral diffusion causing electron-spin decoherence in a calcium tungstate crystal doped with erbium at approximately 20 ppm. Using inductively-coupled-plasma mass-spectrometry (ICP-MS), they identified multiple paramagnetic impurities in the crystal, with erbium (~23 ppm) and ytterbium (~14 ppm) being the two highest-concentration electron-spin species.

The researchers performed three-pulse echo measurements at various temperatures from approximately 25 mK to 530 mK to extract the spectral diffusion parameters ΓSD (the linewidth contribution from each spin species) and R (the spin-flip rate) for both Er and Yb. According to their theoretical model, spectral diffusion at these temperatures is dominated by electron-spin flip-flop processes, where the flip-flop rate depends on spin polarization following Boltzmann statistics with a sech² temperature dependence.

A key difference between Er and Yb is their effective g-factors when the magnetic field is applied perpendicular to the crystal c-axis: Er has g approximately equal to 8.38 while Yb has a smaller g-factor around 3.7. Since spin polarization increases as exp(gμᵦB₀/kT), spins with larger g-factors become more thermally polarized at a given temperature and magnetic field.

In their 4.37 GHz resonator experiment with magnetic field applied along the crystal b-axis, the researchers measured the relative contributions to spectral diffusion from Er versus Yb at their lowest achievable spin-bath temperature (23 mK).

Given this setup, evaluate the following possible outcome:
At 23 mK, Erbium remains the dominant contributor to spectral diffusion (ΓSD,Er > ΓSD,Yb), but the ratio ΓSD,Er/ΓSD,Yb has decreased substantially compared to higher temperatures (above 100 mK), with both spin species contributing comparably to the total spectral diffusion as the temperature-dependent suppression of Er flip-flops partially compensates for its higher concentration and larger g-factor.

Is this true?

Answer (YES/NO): NO